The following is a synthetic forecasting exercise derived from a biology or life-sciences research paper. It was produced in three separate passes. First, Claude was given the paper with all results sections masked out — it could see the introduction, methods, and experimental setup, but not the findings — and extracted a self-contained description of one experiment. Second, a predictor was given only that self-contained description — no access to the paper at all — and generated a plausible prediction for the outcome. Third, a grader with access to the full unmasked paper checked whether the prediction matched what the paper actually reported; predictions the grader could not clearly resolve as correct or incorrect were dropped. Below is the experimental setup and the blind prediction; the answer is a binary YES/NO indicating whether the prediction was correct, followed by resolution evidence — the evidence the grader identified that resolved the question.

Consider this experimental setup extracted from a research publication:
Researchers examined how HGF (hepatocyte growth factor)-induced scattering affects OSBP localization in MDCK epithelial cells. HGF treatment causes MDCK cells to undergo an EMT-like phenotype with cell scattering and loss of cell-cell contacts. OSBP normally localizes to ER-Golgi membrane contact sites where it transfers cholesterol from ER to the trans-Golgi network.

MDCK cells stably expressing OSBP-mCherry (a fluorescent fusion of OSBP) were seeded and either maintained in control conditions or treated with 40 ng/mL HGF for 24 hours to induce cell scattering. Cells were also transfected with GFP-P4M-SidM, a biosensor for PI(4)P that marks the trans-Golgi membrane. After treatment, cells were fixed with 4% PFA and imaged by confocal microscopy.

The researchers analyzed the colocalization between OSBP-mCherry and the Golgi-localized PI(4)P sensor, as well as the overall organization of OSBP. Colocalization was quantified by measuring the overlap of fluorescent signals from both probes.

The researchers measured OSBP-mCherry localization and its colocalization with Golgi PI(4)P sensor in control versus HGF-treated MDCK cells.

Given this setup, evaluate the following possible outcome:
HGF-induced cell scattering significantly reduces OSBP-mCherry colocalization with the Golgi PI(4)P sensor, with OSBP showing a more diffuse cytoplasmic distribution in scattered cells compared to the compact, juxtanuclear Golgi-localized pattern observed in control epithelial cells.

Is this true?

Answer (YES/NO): NO